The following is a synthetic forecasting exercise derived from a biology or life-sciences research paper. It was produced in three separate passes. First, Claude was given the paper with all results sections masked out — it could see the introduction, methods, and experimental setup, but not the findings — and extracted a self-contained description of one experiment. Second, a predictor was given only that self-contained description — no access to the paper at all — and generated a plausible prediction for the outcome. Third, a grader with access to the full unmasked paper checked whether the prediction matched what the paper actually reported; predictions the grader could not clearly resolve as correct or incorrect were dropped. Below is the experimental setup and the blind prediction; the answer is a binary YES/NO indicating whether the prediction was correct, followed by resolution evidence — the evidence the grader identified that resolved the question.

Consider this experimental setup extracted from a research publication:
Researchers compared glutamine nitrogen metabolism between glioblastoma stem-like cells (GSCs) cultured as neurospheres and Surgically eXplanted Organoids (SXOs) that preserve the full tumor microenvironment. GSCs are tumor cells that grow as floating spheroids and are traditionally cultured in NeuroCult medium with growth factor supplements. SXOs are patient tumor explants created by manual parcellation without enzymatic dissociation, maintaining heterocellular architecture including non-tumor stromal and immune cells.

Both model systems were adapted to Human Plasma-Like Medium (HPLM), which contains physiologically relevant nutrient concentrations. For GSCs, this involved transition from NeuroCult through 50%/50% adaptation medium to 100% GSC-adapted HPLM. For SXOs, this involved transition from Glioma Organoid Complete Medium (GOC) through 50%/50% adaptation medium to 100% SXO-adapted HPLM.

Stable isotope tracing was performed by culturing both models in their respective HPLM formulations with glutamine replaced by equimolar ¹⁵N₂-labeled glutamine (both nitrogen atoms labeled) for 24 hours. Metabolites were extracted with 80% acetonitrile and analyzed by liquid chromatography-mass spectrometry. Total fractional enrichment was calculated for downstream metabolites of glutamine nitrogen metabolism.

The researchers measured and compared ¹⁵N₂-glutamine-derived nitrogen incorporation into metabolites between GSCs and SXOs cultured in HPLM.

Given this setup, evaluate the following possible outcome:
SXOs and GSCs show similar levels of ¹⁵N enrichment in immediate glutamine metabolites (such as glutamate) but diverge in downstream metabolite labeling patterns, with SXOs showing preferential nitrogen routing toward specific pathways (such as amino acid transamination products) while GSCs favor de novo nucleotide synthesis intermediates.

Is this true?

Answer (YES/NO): NO